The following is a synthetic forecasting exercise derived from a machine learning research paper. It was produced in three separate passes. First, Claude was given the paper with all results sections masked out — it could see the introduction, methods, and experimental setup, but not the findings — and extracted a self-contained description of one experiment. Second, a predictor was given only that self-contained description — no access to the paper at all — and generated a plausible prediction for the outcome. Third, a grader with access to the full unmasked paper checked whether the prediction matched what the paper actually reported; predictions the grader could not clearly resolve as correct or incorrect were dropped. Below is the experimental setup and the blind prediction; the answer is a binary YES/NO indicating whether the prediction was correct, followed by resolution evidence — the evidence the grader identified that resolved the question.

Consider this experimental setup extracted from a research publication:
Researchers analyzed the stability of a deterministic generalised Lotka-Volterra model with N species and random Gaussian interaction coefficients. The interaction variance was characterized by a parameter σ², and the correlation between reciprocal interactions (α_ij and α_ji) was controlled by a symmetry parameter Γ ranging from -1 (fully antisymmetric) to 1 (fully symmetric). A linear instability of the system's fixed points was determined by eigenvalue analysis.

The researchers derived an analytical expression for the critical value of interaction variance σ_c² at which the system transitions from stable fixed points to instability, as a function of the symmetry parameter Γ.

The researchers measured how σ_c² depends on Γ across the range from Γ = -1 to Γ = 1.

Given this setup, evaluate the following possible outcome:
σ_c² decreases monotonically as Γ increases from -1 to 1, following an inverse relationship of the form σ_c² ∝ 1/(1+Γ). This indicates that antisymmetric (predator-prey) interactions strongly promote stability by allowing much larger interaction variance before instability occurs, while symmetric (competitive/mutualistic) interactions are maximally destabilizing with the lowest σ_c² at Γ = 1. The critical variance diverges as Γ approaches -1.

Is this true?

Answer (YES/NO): NO